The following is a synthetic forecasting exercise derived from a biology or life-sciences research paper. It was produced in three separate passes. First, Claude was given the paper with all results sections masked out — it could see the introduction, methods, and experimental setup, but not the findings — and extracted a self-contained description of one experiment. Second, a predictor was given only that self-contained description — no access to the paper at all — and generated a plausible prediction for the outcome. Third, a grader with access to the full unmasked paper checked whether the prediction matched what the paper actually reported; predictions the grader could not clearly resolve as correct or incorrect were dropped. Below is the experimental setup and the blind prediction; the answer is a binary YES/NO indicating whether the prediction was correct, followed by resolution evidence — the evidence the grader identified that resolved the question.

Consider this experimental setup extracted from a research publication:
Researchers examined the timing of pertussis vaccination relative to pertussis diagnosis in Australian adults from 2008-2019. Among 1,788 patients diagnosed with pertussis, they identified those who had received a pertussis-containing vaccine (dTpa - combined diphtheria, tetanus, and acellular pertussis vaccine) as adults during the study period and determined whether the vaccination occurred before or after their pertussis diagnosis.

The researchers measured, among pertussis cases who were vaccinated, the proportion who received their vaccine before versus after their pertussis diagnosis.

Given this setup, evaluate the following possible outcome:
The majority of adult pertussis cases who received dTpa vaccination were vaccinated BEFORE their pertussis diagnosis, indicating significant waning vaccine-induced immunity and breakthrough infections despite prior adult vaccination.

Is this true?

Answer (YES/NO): YES